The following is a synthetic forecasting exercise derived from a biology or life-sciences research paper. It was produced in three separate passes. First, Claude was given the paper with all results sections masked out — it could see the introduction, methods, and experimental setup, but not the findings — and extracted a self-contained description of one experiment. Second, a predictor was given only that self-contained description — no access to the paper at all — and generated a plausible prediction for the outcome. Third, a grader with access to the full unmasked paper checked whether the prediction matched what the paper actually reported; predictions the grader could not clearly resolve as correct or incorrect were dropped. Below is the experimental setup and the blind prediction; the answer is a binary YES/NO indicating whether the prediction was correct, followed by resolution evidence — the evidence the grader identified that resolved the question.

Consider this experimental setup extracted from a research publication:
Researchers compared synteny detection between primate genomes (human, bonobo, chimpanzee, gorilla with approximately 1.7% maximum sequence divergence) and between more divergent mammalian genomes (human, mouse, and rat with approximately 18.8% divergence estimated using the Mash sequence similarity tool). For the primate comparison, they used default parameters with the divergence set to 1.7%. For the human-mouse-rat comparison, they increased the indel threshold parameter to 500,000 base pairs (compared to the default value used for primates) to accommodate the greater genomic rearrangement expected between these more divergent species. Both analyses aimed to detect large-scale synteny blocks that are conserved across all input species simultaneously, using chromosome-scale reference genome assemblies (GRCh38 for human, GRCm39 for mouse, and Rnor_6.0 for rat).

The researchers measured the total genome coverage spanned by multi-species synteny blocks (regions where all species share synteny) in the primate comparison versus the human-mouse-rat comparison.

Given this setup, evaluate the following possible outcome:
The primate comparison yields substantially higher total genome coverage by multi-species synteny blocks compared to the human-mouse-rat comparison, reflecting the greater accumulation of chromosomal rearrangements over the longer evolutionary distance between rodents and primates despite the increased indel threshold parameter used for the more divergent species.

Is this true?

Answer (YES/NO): YES